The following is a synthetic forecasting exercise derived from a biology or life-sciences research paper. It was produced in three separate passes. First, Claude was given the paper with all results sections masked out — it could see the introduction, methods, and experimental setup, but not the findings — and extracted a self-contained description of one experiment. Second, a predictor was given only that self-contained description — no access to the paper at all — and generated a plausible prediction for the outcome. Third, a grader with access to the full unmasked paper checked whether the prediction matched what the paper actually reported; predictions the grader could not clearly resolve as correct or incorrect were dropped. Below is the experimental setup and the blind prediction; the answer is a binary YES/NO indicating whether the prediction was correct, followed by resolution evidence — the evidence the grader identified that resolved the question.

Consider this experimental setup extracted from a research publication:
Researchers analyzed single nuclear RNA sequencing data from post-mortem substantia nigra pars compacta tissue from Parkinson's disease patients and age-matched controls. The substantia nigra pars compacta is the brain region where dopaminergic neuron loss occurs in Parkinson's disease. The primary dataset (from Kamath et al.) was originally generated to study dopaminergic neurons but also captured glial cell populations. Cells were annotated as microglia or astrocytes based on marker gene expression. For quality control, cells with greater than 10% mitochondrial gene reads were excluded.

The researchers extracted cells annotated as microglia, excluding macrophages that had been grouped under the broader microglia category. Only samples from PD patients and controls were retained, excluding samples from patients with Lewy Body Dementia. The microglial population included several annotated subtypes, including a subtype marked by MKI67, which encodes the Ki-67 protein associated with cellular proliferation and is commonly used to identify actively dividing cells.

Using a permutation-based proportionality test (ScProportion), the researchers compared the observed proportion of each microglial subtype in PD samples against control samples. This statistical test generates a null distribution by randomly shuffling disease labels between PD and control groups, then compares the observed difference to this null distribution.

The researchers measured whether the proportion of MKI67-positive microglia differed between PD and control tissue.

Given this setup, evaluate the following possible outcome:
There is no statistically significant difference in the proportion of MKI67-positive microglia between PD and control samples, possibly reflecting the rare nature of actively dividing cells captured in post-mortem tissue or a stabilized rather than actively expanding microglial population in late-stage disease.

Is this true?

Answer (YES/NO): NO